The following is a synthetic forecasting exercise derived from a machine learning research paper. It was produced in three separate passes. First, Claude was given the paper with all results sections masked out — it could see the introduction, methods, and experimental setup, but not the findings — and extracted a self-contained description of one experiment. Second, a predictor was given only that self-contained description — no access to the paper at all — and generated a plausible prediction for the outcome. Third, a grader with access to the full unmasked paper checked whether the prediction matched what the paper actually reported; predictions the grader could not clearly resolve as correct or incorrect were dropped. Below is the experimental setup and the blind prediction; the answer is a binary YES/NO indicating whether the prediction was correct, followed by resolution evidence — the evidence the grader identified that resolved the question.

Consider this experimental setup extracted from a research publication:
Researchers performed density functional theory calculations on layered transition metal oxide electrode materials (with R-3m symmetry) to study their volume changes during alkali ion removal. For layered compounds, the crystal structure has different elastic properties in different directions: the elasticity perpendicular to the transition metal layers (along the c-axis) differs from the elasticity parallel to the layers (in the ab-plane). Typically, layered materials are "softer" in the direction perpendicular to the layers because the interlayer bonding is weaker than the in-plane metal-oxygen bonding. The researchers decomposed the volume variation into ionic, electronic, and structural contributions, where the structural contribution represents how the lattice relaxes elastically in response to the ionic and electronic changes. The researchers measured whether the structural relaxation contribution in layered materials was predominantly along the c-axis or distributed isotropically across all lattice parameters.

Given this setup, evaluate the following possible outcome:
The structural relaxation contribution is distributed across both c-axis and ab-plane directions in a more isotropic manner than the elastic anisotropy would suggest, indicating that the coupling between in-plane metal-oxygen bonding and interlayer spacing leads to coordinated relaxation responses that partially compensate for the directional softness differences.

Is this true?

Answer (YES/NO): NO